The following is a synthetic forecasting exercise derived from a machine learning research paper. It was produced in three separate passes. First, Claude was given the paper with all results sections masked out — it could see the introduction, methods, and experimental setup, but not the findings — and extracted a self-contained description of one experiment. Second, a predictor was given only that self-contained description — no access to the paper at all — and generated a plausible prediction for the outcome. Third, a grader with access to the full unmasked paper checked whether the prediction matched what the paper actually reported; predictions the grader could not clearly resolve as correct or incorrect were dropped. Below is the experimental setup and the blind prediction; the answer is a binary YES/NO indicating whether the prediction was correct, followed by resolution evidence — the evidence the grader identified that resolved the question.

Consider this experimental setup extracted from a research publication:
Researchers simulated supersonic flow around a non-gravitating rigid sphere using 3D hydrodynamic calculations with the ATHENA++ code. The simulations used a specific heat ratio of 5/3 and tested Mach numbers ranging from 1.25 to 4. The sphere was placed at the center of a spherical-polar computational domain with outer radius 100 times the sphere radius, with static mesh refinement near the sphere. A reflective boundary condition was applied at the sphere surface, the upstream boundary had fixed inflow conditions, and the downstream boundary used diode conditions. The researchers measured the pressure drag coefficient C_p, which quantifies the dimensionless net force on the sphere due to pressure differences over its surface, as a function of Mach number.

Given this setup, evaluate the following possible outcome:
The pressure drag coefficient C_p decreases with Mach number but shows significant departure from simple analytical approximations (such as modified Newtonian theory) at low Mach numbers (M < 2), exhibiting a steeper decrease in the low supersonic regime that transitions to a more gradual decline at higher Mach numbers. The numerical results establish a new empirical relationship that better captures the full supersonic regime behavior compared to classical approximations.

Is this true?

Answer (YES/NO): NO